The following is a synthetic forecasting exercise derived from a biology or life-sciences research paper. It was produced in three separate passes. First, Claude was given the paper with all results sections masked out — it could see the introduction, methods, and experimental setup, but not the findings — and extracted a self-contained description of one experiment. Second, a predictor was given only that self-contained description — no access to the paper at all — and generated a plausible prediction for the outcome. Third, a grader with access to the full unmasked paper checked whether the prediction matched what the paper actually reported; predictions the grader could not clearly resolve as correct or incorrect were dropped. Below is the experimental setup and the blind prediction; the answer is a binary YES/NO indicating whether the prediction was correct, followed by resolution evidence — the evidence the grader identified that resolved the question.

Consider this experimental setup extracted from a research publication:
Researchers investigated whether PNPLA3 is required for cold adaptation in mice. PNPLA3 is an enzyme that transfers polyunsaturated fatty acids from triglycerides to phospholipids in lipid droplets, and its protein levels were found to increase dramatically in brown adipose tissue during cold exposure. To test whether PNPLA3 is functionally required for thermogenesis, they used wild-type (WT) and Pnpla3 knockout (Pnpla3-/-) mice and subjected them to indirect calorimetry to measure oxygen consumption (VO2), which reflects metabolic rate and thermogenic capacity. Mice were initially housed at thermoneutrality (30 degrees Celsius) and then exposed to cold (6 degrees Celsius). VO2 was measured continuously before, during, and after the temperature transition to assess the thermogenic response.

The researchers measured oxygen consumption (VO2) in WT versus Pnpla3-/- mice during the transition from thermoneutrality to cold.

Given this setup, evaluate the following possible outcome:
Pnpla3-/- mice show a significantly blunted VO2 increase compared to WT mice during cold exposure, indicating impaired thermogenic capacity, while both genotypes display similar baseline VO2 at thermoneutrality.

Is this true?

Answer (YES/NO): NO